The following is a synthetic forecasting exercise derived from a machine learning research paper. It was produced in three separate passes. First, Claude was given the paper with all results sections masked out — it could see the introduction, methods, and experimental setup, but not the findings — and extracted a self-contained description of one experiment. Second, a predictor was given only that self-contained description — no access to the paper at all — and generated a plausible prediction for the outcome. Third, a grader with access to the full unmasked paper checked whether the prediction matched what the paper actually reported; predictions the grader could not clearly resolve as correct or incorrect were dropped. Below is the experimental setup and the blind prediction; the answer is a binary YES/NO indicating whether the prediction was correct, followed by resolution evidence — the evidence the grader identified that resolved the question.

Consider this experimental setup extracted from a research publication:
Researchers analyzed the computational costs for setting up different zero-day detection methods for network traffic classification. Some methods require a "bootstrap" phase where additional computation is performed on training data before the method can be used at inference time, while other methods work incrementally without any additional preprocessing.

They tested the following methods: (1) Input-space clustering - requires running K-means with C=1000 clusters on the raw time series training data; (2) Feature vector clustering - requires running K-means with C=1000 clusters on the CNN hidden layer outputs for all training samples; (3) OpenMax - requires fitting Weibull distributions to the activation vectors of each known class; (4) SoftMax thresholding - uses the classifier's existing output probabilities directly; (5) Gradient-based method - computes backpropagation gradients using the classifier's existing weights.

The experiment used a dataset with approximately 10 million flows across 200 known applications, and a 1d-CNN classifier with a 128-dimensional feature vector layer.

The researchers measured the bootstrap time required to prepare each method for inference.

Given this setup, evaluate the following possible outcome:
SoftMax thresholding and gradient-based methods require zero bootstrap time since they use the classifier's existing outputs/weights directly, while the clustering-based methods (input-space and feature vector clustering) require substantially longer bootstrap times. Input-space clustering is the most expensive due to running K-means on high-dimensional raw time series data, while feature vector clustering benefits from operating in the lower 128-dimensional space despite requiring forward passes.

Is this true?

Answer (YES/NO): NO